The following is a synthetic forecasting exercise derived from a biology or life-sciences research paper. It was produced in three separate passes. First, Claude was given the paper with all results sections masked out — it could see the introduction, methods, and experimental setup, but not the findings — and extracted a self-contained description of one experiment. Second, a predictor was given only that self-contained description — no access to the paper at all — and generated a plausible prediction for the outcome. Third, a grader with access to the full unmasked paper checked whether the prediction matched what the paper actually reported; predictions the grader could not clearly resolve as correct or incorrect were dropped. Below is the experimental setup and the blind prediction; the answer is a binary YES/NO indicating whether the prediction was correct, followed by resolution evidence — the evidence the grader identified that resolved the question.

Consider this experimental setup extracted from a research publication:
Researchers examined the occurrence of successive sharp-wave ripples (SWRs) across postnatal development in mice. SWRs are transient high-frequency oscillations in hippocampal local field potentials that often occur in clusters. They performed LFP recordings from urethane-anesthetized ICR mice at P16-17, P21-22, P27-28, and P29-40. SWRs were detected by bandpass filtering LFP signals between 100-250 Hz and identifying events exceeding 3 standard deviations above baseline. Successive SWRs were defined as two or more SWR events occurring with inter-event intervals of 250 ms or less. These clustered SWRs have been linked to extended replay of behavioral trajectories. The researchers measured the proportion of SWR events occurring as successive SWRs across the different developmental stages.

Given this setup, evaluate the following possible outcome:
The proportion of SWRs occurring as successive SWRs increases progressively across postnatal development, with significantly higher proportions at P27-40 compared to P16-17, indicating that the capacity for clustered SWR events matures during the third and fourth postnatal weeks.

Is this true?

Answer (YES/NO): YES